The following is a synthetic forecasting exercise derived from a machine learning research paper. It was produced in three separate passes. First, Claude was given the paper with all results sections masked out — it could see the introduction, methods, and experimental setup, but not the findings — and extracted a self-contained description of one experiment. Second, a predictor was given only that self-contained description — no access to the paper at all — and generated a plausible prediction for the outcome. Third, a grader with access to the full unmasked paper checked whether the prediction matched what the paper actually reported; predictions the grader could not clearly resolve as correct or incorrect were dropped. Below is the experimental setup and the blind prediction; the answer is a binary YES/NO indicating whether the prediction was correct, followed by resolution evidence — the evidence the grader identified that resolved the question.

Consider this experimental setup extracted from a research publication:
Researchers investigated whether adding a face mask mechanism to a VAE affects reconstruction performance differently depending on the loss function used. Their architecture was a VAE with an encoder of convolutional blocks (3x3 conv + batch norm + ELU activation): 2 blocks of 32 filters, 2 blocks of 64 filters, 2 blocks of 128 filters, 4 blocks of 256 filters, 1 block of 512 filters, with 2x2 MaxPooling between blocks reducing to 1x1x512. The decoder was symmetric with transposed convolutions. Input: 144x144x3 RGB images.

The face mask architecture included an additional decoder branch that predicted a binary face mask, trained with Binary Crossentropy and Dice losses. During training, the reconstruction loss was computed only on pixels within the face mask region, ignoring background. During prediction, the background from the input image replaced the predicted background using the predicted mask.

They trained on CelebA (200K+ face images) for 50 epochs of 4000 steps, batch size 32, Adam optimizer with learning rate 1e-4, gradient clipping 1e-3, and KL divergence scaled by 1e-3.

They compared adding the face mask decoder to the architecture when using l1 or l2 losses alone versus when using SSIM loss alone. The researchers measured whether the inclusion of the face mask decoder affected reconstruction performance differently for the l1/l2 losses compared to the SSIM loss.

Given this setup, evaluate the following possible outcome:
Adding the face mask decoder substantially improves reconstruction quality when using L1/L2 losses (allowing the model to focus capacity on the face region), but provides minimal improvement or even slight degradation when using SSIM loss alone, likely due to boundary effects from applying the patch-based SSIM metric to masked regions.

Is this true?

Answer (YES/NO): YES